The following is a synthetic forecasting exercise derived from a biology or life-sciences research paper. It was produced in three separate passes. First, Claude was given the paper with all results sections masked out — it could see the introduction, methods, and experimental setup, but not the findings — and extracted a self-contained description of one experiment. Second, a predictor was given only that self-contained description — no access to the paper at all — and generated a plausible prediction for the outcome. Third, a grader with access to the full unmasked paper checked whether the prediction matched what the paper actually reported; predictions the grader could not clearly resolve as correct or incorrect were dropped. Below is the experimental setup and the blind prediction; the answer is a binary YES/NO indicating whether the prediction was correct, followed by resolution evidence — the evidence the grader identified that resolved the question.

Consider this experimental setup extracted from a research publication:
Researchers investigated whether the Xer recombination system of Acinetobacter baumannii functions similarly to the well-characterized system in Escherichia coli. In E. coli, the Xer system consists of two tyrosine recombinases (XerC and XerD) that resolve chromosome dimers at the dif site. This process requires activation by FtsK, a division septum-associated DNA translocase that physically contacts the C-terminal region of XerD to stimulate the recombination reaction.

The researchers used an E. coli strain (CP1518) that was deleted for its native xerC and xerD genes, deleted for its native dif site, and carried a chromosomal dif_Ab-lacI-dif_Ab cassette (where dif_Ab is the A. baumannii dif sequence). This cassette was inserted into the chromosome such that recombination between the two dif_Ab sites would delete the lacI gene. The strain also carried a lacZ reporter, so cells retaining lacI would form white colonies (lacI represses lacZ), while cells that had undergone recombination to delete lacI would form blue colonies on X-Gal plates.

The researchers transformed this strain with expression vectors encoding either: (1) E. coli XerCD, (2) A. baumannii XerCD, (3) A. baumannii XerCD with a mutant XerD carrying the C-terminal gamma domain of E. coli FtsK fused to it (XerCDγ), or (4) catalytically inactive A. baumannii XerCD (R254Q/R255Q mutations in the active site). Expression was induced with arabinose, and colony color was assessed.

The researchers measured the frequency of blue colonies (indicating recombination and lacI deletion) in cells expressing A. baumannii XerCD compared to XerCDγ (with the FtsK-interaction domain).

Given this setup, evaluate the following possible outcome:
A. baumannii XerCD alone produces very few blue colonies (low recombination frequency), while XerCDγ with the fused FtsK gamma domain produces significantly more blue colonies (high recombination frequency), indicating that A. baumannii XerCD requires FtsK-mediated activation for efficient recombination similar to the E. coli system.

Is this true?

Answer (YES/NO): YES